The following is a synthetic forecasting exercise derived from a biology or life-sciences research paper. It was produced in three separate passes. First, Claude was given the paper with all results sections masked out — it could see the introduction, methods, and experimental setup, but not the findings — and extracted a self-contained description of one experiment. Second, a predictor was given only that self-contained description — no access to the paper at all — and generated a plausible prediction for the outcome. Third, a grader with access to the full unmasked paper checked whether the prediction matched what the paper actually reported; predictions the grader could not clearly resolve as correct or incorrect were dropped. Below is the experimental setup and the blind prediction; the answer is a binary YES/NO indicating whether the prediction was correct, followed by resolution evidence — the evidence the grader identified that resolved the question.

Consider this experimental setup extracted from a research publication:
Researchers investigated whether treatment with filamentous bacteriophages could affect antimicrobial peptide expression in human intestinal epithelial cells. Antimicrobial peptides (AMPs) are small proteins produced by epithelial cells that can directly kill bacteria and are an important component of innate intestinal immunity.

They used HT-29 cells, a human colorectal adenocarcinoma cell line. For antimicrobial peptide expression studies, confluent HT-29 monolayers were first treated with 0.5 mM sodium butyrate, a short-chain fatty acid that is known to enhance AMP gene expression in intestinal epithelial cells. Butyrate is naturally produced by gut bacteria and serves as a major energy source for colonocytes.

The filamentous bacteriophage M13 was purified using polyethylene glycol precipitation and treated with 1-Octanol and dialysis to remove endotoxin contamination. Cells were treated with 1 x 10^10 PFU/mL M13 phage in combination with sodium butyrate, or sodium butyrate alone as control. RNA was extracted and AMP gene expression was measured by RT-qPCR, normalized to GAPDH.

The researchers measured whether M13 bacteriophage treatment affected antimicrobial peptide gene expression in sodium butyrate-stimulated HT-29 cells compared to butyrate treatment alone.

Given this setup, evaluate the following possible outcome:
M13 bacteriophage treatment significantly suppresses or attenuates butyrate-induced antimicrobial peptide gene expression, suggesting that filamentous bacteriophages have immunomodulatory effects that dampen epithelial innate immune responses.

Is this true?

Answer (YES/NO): NO